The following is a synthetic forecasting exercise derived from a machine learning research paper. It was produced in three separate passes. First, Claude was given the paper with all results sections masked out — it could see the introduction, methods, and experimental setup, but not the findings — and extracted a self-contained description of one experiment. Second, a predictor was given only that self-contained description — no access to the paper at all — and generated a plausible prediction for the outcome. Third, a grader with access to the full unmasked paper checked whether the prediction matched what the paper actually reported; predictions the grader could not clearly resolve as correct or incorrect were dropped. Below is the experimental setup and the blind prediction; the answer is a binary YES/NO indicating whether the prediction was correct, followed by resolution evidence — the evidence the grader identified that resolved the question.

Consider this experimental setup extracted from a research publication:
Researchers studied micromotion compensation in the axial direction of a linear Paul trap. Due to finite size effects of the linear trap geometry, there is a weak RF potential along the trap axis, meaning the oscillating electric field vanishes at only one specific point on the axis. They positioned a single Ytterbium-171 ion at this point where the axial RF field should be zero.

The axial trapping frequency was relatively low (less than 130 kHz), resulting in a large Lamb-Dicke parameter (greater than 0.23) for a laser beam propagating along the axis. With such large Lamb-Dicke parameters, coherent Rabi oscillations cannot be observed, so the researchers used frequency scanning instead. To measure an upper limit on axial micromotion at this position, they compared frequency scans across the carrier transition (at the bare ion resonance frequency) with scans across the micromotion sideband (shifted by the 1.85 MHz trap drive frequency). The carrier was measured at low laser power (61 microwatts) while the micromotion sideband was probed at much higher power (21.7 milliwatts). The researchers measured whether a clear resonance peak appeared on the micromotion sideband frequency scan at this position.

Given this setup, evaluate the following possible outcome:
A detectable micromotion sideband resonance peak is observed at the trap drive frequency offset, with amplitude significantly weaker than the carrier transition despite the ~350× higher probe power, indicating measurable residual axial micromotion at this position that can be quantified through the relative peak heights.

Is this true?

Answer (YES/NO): NO